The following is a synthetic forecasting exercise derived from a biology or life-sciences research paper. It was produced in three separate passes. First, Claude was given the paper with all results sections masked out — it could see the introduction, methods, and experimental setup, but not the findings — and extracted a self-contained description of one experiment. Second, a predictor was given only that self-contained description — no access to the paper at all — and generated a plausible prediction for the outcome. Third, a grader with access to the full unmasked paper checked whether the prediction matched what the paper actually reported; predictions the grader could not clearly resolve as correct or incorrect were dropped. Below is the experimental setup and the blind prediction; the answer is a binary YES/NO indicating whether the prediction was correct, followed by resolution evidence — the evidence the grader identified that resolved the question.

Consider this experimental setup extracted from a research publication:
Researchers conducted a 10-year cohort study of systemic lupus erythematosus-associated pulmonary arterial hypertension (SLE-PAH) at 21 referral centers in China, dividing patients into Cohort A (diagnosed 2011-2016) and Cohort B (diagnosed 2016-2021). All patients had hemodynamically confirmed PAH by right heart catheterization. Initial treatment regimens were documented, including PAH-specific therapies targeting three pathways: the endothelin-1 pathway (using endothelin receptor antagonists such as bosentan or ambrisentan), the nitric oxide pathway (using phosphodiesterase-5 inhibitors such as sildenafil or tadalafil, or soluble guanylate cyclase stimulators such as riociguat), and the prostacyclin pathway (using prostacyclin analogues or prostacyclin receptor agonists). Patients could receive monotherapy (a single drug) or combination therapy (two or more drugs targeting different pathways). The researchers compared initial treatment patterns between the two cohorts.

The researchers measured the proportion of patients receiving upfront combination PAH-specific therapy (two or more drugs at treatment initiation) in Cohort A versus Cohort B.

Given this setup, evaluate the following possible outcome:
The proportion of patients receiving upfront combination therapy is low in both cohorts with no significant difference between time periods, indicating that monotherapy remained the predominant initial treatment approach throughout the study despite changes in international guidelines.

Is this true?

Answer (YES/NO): NO